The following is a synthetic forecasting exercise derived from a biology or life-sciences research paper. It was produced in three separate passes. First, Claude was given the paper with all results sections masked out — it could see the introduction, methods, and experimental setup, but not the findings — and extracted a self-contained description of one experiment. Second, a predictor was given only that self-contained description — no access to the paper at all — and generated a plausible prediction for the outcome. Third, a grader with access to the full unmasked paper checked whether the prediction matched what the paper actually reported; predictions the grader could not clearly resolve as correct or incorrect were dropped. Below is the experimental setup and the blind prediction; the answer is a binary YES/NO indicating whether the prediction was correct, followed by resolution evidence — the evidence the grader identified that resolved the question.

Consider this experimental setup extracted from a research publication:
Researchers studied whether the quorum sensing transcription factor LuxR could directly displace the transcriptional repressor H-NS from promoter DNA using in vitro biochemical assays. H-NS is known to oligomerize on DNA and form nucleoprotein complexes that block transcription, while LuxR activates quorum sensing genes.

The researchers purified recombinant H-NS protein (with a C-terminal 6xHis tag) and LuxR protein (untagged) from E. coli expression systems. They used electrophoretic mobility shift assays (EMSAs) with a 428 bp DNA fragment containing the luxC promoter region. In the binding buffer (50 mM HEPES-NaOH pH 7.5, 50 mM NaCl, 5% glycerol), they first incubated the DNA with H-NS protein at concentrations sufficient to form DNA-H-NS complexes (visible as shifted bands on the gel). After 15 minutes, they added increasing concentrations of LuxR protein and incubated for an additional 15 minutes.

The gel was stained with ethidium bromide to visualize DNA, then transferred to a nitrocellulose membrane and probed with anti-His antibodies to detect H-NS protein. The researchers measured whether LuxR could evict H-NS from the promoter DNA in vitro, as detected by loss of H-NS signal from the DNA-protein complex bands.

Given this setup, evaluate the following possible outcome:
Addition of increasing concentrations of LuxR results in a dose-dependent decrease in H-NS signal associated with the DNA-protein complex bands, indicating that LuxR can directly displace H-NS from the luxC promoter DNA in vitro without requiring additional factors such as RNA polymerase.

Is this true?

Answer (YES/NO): YES